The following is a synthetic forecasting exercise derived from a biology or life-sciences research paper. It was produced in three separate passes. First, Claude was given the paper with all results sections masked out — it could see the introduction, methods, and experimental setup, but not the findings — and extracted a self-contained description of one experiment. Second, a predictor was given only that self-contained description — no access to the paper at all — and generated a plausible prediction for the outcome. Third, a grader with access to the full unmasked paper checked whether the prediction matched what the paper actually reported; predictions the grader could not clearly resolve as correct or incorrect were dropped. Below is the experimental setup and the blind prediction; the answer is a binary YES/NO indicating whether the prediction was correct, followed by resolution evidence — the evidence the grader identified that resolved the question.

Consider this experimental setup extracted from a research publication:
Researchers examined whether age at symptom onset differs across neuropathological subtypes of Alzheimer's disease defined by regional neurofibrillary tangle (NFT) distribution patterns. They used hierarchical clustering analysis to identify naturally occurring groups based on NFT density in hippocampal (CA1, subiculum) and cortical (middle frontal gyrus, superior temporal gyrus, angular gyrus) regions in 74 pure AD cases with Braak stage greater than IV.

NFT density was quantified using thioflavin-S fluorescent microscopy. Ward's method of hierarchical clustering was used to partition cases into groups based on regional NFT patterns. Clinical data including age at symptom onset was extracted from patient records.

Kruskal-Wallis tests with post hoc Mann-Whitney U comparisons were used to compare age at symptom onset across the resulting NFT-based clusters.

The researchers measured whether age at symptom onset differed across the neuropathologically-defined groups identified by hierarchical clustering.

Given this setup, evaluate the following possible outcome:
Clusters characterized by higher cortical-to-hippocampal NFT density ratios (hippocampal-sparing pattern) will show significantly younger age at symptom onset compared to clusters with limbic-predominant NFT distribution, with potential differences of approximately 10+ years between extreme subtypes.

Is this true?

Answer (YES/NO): NO